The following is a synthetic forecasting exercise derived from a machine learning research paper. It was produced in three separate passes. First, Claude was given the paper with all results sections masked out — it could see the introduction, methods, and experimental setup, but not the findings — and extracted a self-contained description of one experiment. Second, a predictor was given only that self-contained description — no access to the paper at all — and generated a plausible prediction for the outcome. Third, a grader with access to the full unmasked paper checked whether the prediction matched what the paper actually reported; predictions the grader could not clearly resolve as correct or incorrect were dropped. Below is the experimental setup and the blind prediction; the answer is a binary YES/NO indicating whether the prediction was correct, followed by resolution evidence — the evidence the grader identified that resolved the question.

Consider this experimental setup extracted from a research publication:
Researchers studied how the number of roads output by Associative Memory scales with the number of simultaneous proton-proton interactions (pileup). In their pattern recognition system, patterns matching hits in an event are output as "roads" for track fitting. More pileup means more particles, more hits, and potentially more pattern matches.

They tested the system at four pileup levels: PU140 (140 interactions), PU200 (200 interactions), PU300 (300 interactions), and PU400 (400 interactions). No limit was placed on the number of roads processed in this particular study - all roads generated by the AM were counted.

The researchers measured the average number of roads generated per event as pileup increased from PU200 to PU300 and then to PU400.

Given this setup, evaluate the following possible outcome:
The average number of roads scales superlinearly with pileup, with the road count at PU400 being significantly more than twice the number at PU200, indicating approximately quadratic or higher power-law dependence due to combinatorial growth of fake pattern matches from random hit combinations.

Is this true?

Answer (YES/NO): YES